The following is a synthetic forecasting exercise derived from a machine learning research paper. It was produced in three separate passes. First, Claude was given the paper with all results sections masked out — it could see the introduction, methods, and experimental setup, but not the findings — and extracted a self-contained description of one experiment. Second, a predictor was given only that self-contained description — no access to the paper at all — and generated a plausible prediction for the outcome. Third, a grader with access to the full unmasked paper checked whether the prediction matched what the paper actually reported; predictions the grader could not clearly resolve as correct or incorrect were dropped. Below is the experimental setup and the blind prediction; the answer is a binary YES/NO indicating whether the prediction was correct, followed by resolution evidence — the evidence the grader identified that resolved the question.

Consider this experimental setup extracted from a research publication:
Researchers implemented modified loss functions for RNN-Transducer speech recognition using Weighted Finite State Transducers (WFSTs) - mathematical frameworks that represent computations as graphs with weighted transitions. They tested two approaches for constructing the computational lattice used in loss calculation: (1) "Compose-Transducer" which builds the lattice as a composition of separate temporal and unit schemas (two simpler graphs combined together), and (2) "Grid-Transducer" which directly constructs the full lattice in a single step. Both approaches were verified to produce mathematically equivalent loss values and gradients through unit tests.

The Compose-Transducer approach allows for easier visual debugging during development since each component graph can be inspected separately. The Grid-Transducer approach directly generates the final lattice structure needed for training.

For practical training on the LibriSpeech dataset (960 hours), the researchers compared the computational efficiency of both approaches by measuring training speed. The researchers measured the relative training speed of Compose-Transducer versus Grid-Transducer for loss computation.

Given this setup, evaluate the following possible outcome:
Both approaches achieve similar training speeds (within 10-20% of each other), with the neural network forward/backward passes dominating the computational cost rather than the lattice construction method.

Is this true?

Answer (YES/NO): NO